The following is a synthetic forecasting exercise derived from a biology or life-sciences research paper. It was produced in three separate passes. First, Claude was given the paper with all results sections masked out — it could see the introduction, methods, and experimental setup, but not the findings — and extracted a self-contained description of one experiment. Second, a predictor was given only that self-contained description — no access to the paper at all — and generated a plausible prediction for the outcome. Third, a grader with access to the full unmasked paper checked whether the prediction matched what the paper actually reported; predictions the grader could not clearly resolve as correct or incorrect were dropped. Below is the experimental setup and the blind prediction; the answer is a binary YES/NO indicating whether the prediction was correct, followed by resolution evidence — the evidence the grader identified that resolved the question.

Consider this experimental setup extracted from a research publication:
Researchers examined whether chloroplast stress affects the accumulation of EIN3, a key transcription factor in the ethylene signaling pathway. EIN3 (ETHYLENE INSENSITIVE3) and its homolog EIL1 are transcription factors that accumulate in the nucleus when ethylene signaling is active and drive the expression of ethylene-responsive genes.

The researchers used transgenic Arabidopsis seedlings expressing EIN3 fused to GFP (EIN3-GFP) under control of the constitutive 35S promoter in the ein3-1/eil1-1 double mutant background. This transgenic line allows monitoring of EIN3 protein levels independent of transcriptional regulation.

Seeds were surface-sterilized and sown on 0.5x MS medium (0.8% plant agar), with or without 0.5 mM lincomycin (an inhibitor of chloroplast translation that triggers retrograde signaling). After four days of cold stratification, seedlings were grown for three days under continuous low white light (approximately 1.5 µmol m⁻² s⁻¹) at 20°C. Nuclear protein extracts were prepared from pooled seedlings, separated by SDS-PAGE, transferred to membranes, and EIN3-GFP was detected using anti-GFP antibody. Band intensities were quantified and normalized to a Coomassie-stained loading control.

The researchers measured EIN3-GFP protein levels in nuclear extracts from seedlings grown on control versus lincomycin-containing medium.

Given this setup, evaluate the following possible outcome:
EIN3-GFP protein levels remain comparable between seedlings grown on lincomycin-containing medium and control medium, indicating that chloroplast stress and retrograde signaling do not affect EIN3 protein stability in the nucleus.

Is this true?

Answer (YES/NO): YES